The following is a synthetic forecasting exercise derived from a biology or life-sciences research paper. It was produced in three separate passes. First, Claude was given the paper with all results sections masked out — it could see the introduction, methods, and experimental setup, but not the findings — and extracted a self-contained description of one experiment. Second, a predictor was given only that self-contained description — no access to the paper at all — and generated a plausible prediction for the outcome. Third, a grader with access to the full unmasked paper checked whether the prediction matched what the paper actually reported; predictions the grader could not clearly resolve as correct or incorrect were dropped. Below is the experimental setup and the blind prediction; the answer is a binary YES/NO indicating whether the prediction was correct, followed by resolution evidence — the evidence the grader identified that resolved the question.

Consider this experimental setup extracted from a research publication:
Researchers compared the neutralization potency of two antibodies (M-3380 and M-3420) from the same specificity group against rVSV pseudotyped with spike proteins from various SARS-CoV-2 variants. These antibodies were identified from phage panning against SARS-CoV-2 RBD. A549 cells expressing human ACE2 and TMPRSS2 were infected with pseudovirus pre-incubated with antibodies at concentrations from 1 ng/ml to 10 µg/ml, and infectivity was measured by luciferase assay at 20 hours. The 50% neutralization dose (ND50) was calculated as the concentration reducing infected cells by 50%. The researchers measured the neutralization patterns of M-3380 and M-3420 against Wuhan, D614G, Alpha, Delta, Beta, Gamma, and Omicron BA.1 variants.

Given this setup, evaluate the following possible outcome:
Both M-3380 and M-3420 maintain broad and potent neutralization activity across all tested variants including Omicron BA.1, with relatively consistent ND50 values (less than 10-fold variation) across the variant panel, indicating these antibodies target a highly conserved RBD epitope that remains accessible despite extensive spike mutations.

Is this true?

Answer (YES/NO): NO